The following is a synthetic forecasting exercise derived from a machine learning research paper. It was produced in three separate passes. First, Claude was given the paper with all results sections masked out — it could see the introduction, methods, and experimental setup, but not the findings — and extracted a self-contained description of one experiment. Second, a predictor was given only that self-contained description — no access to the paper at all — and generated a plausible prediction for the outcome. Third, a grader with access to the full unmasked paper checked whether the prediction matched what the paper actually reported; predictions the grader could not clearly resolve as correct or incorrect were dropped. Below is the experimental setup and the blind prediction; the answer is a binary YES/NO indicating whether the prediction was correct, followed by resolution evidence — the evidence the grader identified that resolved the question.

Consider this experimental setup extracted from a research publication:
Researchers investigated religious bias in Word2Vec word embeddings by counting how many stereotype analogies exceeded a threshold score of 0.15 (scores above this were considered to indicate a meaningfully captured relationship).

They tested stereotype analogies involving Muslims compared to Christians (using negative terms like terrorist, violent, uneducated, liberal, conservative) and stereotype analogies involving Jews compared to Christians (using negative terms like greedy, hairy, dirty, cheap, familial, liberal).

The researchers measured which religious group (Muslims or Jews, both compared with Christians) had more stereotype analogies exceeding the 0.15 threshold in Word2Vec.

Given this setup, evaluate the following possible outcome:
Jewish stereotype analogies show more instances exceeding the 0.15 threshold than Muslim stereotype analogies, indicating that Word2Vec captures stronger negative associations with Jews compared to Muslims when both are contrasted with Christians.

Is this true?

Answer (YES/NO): YES